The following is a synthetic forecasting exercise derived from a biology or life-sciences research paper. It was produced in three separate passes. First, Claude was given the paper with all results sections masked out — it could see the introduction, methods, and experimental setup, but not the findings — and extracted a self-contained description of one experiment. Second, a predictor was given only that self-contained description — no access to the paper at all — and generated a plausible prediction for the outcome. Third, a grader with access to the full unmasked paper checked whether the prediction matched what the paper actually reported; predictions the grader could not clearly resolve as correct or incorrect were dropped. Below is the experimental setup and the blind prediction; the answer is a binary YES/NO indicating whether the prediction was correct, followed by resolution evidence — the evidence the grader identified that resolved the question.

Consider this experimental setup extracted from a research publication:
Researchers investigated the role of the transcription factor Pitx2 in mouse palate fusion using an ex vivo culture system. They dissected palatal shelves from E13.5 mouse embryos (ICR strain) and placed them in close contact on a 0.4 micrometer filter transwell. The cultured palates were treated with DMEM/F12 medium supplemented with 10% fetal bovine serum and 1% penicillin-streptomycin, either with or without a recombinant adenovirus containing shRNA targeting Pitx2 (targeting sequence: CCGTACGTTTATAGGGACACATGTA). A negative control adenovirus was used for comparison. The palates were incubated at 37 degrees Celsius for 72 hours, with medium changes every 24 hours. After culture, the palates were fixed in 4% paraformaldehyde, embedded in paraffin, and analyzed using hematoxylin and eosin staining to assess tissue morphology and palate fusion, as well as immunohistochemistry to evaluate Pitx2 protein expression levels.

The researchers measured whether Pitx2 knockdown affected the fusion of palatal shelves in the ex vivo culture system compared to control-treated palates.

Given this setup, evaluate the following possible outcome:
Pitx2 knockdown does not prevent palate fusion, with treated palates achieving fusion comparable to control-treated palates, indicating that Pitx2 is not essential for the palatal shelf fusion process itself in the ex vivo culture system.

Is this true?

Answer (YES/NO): NO